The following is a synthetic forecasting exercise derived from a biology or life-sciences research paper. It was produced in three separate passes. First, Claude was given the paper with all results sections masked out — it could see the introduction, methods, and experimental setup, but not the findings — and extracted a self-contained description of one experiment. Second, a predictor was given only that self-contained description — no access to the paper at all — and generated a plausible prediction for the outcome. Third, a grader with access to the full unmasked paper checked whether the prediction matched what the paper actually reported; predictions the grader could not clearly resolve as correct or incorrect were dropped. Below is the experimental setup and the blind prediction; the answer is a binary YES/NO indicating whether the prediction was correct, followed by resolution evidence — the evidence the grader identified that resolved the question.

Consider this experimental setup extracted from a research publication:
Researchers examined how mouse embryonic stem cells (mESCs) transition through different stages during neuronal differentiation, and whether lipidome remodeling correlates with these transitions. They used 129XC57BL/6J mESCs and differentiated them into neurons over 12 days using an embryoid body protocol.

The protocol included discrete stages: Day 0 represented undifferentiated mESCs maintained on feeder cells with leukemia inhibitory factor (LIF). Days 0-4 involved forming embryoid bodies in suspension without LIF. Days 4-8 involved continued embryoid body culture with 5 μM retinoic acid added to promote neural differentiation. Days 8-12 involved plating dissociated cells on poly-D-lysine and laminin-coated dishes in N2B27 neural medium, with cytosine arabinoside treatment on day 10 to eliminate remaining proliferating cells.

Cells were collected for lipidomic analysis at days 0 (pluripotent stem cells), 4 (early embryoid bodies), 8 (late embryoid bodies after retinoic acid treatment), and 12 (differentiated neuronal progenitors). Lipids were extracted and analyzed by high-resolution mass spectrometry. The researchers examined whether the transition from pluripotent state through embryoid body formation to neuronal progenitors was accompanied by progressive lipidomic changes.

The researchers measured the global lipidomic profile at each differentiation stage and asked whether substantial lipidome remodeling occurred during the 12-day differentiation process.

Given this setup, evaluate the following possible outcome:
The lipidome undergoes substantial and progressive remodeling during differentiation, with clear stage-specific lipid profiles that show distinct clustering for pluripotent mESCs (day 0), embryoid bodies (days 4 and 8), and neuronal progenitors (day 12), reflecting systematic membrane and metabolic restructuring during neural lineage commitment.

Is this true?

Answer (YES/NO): NO